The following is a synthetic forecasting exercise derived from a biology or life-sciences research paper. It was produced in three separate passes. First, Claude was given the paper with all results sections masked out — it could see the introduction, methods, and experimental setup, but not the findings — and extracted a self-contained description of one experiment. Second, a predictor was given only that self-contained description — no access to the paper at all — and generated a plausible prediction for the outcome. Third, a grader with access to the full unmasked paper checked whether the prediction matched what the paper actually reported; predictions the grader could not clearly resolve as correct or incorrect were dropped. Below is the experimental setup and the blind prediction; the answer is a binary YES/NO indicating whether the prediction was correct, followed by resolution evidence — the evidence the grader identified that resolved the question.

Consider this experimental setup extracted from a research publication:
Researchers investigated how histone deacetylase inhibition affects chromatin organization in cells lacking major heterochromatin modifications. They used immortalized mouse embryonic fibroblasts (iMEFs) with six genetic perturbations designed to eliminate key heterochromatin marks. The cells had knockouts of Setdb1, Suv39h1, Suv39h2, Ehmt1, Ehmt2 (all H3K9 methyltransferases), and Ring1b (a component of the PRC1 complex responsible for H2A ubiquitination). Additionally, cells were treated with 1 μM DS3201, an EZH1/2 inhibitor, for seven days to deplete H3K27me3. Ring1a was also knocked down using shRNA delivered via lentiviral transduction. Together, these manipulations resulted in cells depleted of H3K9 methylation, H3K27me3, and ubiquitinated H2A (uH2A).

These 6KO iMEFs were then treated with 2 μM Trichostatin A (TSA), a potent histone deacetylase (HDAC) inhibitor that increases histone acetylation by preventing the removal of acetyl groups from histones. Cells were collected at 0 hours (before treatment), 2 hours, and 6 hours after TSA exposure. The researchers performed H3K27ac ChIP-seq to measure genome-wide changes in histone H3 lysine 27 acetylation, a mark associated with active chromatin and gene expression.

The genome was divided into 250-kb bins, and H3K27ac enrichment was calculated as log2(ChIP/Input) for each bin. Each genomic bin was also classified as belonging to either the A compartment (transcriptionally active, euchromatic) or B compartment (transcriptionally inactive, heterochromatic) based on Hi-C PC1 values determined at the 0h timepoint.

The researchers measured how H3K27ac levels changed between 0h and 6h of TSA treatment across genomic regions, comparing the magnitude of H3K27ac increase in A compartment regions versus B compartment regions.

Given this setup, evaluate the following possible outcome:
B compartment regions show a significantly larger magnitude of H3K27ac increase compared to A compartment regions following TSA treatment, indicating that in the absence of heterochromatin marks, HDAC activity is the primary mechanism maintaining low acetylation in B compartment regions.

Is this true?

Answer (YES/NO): NO